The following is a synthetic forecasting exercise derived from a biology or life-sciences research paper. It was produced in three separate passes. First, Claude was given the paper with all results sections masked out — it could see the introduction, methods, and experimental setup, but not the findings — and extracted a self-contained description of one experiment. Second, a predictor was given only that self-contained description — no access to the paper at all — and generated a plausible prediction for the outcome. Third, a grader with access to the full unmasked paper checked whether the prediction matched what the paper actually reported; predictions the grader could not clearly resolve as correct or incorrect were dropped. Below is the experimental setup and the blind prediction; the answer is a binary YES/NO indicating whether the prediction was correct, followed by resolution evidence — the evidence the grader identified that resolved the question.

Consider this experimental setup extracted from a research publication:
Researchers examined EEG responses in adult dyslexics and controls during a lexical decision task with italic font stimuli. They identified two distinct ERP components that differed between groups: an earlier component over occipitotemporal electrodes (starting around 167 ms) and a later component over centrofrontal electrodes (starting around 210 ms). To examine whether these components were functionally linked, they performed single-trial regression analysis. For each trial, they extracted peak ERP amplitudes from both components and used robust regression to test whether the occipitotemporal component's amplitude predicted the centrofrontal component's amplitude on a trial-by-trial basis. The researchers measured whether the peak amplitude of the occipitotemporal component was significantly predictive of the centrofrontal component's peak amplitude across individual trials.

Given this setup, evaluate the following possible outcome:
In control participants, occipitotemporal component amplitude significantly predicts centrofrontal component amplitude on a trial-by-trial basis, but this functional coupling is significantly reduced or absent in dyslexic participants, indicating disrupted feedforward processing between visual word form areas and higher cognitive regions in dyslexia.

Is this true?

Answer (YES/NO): NO